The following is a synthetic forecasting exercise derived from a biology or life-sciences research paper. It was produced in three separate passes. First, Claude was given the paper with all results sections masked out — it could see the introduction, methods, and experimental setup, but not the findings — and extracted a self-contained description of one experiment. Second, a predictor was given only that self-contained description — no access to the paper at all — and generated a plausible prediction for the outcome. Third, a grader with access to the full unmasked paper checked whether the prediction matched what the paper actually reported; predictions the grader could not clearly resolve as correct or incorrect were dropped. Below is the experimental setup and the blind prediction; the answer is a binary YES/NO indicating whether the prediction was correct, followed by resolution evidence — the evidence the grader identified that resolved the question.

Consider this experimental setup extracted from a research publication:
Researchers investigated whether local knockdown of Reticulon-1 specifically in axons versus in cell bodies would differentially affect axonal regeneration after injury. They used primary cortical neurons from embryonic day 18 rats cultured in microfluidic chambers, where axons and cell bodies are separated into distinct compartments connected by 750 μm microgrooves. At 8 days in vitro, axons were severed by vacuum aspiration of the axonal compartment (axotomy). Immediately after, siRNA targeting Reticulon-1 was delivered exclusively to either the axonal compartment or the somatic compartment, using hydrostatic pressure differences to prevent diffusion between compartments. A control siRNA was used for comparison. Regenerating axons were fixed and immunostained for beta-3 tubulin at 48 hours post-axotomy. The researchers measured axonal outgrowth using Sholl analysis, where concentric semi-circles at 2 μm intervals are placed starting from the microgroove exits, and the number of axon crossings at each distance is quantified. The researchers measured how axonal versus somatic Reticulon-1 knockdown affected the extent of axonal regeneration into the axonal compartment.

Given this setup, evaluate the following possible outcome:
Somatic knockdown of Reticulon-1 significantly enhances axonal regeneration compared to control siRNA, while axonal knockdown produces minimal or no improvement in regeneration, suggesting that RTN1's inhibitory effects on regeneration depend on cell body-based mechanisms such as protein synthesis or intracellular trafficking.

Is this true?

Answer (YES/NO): NO